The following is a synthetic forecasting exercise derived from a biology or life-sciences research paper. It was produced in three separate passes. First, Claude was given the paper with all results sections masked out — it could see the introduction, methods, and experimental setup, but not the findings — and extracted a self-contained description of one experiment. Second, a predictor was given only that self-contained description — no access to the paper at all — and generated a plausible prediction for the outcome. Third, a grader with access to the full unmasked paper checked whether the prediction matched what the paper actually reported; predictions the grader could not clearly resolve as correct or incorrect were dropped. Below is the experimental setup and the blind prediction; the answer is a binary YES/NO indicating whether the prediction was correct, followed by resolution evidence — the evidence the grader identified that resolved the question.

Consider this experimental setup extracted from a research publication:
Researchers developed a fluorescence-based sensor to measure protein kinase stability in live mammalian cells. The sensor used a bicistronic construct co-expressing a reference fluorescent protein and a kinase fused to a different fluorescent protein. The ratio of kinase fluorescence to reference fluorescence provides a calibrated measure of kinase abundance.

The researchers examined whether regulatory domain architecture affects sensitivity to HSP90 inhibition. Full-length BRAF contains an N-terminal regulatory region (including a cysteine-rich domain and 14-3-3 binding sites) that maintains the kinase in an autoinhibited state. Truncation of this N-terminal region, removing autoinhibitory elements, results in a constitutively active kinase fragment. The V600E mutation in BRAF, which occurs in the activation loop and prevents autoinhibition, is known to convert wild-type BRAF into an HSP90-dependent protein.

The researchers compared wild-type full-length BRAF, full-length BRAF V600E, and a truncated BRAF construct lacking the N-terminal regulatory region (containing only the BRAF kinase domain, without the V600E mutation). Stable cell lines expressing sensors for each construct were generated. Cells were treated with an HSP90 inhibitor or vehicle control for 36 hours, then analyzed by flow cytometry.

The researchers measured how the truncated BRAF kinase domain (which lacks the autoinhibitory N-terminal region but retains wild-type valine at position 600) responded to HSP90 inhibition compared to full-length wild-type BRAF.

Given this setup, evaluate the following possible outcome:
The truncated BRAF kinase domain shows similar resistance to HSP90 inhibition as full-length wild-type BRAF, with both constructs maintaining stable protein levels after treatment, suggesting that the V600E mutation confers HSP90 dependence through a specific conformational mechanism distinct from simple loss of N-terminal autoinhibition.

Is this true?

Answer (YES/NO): NO